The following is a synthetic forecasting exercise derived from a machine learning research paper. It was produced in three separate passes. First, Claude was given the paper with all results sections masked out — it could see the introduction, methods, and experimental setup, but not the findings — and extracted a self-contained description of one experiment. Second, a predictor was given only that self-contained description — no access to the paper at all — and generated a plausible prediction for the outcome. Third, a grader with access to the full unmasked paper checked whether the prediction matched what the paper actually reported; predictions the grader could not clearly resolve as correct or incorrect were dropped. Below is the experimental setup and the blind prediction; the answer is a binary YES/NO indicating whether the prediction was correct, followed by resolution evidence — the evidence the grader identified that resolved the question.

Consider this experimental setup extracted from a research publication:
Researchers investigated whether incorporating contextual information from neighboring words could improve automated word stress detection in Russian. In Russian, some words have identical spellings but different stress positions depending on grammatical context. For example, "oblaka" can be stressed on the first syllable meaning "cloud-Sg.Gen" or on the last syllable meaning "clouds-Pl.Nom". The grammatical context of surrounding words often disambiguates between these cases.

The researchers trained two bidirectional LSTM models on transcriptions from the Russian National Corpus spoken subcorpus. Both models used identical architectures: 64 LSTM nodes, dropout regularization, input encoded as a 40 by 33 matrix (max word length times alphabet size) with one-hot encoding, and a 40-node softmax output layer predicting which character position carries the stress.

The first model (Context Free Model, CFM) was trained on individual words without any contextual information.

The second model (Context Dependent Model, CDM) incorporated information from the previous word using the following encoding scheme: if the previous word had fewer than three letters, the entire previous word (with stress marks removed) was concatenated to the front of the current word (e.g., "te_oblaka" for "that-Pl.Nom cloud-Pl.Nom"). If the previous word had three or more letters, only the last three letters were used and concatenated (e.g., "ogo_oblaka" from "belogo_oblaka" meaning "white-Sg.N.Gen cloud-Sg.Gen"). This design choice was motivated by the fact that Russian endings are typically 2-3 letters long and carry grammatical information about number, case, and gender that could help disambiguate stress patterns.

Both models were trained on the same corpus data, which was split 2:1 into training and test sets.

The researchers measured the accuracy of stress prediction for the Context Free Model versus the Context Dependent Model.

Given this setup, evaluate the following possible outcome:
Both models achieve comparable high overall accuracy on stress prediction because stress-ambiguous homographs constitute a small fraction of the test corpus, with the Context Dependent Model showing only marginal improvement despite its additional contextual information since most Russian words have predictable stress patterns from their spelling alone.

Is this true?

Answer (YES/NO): NO